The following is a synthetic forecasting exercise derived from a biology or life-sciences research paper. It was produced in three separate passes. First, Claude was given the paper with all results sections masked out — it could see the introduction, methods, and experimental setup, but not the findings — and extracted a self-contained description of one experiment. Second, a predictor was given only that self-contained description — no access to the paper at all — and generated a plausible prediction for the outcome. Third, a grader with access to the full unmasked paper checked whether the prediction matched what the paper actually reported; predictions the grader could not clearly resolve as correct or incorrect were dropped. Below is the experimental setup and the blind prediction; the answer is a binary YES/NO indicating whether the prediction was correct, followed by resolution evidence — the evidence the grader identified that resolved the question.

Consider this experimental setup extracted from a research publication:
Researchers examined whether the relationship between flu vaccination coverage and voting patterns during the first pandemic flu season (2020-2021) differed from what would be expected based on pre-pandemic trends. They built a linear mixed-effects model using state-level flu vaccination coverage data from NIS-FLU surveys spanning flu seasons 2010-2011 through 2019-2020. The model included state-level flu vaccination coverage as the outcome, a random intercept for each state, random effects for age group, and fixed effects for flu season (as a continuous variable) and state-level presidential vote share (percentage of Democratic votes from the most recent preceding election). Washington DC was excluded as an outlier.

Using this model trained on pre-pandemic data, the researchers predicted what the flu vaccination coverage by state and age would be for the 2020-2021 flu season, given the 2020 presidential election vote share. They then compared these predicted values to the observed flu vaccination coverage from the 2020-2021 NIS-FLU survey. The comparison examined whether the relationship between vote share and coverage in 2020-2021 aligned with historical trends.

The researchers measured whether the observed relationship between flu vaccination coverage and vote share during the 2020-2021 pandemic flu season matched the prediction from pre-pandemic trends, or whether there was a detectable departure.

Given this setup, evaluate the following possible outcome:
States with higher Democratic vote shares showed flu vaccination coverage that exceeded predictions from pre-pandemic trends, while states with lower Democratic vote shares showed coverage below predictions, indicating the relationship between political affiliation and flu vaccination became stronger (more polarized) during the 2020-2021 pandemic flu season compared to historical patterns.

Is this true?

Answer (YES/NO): NO